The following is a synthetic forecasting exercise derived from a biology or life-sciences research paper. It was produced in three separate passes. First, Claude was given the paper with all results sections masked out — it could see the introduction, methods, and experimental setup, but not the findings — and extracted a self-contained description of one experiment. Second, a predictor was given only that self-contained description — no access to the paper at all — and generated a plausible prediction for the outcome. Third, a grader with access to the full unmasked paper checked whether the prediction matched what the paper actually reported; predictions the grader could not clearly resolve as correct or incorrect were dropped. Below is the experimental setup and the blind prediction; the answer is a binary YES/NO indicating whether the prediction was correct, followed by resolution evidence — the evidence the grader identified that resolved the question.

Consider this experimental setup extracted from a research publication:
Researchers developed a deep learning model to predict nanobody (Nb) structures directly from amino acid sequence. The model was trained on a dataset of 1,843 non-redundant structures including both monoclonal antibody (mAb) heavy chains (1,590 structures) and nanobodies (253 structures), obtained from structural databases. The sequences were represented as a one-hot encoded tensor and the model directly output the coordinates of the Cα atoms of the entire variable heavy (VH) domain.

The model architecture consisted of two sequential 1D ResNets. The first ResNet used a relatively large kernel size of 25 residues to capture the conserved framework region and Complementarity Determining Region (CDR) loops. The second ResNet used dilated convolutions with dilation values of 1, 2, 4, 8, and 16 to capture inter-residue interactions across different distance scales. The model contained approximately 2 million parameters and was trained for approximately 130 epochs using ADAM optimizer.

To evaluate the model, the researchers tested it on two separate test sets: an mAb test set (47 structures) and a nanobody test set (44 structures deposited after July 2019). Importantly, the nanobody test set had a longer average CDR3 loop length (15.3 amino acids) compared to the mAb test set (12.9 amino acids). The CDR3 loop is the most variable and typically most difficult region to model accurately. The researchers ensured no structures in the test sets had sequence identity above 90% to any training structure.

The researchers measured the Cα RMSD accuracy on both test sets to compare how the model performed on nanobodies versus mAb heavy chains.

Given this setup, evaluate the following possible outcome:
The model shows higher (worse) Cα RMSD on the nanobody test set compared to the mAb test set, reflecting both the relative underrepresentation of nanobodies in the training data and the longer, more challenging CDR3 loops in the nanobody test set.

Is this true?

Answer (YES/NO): YES